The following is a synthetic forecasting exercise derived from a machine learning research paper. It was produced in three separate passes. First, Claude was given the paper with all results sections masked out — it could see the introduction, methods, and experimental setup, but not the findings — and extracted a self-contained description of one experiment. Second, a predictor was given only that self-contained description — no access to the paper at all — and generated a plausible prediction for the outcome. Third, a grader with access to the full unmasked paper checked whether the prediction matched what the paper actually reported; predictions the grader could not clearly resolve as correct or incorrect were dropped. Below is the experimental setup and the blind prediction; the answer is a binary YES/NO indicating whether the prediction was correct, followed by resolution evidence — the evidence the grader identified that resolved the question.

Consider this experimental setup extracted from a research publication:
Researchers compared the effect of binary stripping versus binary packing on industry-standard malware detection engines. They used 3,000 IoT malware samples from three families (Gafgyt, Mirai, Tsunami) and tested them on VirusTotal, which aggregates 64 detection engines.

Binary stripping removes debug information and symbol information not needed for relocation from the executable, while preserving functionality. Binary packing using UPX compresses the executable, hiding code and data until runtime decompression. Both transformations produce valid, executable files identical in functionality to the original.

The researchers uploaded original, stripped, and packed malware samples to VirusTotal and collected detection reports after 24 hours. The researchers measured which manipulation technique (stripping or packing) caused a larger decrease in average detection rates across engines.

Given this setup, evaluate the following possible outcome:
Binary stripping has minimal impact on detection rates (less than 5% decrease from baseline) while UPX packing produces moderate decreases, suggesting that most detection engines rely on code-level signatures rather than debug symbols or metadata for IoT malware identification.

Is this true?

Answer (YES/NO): NO